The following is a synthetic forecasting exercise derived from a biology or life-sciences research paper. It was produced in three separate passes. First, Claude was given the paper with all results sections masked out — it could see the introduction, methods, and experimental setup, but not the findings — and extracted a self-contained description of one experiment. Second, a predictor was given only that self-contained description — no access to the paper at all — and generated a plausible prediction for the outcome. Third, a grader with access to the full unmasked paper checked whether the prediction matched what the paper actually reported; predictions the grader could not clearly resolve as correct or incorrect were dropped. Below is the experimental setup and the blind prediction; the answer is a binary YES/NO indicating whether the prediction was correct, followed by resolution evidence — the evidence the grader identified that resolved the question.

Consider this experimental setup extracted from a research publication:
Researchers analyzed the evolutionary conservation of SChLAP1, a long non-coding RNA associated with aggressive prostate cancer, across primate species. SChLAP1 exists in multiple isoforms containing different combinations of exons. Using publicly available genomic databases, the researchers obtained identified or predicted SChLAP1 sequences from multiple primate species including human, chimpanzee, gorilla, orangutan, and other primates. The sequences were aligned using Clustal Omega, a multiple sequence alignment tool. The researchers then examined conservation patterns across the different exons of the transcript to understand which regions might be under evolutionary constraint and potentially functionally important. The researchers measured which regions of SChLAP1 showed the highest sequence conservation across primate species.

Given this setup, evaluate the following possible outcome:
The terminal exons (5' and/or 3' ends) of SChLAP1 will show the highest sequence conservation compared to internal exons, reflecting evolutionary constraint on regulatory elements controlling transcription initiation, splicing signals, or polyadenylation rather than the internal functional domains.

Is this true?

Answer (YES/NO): NO